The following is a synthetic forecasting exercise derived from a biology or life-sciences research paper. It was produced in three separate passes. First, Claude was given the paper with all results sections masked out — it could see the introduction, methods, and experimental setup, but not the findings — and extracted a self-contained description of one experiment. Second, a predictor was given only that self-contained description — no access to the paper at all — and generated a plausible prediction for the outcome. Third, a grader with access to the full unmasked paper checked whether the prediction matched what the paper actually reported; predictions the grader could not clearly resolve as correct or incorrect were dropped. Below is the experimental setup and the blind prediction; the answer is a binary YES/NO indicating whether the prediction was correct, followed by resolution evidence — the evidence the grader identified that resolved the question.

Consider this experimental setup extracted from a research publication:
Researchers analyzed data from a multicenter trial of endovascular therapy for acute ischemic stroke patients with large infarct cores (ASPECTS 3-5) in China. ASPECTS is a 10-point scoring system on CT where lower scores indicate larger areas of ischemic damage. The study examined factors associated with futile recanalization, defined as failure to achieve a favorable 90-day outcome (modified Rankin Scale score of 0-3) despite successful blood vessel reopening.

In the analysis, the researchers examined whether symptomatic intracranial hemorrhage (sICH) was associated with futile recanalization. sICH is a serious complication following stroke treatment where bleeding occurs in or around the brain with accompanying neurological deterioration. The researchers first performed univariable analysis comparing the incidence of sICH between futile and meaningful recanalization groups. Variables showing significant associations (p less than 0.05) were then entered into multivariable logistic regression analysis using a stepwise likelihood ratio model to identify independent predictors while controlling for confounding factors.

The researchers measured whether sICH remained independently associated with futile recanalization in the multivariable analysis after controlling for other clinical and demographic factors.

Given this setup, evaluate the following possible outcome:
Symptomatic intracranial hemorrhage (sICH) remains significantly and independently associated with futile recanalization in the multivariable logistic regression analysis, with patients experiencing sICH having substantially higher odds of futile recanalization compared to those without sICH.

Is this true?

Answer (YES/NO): NO